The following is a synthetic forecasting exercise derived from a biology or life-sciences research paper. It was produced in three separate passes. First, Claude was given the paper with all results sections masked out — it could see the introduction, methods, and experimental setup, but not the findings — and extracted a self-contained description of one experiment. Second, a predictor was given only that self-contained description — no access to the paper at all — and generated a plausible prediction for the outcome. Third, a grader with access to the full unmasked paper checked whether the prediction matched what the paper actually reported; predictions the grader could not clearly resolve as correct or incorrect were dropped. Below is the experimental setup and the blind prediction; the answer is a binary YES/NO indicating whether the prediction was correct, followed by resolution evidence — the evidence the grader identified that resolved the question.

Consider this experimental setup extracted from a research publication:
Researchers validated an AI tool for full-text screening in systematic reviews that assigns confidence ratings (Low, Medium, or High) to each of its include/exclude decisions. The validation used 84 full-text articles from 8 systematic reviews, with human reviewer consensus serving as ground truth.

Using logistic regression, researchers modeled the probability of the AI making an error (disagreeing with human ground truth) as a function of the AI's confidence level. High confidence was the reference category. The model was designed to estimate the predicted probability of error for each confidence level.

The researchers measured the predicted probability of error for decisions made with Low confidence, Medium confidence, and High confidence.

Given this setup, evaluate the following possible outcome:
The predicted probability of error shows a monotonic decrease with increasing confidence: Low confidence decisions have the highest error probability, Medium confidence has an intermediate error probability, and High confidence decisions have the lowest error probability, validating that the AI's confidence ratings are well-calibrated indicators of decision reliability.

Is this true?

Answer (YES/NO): YES